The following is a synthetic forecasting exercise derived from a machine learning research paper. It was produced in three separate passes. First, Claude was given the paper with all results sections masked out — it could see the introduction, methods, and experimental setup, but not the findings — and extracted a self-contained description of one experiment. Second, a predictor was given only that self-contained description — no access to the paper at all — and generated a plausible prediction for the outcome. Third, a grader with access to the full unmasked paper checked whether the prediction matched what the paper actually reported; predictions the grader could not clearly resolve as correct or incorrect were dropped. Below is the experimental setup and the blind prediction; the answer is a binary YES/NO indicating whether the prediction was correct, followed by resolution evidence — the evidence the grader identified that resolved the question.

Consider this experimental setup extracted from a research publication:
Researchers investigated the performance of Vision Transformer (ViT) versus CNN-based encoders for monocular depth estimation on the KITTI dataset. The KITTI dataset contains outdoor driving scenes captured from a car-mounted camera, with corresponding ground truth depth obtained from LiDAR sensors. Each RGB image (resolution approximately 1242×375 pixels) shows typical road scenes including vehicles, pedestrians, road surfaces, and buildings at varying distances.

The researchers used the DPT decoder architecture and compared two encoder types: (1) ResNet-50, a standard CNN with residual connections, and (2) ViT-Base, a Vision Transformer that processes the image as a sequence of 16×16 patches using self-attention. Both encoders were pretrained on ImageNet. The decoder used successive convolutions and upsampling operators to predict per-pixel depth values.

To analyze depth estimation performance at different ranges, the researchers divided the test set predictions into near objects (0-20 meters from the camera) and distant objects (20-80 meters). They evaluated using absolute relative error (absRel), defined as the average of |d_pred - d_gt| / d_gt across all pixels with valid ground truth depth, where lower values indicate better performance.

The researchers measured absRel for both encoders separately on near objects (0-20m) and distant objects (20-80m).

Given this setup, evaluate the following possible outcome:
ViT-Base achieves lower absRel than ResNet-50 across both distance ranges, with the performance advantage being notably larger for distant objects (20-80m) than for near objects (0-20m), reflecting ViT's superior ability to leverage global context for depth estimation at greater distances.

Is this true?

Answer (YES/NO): NO